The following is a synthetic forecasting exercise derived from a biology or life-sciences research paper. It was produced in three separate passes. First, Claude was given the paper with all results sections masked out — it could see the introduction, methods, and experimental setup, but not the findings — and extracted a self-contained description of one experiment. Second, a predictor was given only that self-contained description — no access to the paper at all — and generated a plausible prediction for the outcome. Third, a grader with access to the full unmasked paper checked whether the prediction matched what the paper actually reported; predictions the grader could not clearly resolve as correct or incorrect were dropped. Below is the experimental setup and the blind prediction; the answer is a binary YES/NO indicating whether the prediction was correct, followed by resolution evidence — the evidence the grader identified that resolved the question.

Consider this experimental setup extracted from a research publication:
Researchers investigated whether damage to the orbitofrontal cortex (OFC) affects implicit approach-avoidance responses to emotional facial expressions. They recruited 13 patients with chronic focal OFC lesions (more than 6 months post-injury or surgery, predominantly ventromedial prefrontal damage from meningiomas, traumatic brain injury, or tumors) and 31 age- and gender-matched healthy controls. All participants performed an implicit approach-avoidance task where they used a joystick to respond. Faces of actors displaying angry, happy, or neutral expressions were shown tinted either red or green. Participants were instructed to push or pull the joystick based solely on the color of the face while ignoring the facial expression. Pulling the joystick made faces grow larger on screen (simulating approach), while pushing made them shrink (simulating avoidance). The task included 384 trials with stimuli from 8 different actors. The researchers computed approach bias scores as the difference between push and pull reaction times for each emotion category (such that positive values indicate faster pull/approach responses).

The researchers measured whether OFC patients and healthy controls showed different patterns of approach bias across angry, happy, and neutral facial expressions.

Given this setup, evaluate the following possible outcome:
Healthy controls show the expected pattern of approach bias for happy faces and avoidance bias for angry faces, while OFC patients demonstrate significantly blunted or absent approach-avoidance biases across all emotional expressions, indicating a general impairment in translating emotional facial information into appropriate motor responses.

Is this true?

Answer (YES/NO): NO